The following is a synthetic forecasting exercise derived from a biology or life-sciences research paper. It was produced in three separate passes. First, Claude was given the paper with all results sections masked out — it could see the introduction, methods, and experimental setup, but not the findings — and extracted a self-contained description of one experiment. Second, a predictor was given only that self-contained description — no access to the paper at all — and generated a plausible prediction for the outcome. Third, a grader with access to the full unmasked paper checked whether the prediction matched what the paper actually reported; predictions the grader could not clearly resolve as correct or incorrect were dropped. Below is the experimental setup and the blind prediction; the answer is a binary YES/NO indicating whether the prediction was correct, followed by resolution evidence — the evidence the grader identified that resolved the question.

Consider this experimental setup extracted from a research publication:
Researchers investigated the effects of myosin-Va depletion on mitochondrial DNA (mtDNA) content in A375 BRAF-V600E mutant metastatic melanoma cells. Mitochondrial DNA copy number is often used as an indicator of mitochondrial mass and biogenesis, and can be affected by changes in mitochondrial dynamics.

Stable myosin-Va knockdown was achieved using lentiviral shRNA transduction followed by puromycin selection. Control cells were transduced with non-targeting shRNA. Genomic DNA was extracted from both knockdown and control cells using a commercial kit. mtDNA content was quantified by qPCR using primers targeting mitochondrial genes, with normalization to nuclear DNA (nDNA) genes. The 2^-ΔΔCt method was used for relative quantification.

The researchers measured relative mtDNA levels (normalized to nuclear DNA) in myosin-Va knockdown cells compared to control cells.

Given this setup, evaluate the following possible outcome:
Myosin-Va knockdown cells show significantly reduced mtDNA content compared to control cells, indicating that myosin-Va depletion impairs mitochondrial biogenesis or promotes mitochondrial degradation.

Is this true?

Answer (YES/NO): YES